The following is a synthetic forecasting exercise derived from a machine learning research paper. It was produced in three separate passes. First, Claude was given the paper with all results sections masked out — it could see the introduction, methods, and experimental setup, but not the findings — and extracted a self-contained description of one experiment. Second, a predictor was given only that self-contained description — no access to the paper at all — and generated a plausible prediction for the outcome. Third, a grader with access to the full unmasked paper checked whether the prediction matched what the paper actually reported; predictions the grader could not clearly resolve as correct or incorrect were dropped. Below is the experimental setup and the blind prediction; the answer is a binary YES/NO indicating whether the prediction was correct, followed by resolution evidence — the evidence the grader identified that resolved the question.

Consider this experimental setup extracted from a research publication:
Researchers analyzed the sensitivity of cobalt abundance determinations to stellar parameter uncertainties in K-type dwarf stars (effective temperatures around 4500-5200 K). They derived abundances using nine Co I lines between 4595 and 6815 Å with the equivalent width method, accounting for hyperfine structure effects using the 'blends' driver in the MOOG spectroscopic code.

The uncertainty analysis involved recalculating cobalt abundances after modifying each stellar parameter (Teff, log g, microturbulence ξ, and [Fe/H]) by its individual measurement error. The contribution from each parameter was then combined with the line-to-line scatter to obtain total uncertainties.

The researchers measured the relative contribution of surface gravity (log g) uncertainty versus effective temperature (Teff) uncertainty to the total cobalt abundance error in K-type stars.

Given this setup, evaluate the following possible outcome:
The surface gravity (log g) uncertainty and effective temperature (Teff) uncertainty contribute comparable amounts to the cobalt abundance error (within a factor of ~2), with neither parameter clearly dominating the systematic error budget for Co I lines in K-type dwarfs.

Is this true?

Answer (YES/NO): NO